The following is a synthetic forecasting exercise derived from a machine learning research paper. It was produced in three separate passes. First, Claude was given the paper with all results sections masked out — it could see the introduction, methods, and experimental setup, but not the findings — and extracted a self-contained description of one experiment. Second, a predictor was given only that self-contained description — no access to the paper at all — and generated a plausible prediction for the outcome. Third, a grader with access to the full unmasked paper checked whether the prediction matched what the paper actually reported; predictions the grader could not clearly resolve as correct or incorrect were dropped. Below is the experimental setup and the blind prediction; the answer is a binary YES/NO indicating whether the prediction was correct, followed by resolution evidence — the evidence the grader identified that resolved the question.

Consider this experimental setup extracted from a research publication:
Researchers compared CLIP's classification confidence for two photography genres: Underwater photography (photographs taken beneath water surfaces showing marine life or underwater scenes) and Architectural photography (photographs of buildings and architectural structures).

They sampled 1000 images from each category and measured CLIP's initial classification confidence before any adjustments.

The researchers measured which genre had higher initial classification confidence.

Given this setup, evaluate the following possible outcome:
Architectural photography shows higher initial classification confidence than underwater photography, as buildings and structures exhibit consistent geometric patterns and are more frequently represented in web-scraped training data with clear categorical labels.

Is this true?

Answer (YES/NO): YES